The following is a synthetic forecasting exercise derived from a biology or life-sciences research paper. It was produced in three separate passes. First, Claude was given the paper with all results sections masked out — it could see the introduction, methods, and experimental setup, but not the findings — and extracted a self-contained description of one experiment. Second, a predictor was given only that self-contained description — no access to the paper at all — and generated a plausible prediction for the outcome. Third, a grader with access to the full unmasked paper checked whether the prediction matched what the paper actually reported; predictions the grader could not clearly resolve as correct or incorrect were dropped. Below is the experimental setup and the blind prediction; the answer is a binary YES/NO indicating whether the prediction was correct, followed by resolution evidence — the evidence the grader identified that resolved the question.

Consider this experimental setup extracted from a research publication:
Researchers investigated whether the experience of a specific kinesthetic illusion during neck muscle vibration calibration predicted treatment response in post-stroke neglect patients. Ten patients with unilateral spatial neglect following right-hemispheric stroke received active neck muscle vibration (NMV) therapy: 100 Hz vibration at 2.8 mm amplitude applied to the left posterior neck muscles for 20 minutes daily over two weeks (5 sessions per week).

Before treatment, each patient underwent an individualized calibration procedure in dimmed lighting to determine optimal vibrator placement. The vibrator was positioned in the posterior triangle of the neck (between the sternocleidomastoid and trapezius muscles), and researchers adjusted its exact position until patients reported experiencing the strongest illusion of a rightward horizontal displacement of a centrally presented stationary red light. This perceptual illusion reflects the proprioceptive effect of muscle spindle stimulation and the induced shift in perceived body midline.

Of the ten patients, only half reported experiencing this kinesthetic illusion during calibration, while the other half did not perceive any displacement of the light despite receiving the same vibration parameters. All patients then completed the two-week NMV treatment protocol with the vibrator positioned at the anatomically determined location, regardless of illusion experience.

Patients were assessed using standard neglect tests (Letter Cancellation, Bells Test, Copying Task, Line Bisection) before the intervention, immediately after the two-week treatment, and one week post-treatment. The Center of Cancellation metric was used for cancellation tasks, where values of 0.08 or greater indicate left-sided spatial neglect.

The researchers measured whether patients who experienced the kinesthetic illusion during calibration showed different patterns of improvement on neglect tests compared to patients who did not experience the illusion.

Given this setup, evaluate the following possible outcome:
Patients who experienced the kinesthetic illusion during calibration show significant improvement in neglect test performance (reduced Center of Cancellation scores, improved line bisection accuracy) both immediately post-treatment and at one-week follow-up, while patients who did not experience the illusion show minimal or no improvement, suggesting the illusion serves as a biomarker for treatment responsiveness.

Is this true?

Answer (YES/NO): NO